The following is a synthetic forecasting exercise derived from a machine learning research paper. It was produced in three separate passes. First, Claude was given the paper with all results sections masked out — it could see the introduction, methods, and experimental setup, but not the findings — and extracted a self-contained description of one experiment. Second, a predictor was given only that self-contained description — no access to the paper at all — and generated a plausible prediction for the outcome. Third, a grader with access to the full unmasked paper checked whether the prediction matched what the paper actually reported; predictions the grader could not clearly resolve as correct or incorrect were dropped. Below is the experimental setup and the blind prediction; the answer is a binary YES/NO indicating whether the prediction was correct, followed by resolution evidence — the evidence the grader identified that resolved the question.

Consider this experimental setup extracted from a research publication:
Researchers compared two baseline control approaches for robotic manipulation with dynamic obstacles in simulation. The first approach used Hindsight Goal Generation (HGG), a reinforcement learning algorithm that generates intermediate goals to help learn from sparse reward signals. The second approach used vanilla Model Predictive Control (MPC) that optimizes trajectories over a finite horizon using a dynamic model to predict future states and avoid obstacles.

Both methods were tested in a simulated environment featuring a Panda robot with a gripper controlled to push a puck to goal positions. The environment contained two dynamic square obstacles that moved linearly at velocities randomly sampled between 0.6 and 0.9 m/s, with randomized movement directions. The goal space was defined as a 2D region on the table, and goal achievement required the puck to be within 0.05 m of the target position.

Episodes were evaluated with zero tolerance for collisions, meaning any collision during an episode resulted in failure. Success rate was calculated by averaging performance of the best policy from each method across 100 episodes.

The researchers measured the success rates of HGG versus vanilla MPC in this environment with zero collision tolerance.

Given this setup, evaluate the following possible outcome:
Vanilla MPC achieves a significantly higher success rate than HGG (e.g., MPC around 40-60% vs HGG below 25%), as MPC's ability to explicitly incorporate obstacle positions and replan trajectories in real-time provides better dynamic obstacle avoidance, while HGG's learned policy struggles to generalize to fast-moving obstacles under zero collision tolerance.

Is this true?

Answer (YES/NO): NO